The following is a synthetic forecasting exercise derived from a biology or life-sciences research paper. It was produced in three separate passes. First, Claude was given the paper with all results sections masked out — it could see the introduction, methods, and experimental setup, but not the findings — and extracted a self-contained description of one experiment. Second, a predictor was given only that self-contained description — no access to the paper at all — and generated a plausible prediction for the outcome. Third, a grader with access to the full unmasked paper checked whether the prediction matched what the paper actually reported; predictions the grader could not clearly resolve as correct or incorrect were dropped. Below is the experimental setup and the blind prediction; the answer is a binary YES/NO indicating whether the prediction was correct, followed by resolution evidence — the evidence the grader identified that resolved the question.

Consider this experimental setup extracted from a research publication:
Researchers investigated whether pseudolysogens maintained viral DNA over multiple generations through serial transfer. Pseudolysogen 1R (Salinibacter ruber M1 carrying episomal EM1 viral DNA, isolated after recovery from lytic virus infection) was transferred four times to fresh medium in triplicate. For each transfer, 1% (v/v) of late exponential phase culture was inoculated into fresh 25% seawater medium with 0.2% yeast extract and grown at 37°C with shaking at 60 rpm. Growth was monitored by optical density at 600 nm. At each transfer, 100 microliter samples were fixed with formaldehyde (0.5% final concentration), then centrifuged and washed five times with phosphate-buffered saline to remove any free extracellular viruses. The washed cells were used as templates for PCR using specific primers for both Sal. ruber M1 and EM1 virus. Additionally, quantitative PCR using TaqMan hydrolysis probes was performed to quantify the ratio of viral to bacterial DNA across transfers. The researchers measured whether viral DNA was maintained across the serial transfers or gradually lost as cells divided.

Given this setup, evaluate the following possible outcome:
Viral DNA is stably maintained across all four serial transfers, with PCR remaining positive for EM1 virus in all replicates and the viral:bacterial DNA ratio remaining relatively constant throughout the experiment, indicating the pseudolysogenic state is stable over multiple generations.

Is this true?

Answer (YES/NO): NO